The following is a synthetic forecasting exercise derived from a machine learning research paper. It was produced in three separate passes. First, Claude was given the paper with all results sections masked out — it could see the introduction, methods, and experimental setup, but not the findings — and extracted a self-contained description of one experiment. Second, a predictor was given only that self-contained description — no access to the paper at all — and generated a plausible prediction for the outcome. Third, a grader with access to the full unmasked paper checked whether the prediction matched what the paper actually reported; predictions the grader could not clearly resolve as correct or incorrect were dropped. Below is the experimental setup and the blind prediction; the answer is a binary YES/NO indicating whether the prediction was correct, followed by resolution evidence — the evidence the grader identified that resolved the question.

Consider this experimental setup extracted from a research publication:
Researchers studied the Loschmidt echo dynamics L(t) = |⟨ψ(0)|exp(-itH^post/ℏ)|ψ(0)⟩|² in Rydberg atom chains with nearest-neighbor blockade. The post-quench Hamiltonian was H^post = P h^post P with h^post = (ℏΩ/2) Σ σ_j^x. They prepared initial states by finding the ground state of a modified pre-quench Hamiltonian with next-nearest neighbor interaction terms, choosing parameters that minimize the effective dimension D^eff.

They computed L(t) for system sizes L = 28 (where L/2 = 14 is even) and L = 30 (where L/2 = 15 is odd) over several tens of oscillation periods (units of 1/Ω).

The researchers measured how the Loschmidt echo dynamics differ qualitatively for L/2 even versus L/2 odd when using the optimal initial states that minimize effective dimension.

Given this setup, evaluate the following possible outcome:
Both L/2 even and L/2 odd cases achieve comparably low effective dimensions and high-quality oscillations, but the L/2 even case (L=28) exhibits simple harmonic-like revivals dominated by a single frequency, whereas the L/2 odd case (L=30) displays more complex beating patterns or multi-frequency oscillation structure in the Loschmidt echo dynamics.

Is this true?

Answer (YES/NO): NO